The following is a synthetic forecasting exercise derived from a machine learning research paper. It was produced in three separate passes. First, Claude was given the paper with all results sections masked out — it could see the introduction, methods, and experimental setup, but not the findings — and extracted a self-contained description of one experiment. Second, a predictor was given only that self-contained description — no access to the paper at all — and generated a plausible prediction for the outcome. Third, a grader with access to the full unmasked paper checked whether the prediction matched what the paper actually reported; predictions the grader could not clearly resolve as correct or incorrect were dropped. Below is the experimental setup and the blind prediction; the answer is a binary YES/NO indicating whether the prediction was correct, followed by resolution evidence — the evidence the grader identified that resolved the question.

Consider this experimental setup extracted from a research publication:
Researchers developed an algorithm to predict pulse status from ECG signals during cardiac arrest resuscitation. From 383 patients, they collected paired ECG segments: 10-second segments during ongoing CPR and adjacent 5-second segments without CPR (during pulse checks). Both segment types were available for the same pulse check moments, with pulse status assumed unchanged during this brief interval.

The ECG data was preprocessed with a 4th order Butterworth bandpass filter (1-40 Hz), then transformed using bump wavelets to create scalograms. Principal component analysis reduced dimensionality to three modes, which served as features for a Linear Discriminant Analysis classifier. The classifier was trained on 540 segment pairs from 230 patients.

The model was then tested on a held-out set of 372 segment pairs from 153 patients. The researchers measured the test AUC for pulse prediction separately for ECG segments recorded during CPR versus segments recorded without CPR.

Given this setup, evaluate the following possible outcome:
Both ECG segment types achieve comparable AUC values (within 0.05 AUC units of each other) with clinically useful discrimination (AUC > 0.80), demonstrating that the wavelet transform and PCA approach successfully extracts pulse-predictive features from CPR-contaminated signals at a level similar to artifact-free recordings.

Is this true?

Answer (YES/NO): YES